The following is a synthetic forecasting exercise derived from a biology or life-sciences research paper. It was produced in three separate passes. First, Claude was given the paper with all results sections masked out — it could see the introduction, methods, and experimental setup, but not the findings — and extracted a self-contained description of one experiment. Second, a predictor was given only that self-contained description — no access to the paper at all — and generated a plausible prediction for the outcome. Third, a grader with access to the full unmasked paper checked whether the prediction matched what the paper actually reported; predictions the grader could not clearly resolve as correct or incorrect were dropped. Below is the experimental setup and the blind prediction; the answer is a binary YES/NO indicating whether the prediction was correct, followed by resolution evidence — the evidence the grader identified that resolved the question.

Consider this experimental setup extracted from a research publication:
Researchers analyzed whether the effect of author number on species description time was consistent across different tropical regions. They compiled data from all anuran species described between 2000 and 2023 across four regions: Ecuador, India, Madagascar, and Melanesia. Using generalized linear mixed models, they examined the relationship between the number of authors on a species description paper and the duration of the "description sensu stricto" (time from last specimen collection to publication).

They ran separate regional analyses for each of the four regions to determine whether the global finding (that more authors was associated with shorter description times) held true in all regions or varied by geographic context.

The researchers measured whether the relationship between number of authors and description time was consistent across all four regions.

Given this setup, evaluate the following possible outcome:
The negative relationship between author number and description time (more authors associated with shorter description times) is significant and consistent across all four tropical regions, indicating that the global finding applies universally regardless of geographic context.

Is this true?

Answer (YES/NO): NO